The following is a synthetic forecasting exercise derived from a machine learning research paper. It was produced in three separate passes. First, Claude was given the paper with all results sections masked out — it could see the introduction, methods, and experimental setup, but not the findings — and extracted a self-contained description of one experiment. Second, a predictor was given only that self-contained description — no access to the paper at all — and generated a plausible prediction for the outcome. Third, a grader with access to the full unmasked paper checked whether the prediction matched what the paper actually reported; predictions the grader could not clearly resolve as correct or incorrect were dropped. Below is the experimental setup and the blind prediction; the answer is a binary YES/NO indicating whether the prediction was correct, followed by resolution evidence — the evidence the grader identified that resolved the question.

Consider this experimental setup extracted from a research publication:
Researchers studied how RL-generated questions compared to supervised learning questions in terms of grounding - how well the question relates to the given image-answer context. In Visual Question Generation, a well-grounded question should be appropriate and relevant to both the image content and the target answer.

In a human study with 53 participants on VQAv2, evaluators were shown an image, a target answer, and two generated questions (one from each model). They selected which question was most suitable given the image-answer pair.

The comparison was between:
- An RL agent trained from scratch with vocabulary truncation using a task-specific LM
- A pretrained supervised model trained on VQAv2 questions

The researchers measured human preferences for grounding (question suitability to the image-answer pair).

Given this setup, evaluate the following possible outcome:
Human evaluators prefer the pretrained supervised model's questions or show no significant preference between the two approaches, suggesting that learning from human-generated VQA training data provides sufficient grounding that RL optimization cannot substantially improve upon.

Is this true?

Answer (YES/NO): YES